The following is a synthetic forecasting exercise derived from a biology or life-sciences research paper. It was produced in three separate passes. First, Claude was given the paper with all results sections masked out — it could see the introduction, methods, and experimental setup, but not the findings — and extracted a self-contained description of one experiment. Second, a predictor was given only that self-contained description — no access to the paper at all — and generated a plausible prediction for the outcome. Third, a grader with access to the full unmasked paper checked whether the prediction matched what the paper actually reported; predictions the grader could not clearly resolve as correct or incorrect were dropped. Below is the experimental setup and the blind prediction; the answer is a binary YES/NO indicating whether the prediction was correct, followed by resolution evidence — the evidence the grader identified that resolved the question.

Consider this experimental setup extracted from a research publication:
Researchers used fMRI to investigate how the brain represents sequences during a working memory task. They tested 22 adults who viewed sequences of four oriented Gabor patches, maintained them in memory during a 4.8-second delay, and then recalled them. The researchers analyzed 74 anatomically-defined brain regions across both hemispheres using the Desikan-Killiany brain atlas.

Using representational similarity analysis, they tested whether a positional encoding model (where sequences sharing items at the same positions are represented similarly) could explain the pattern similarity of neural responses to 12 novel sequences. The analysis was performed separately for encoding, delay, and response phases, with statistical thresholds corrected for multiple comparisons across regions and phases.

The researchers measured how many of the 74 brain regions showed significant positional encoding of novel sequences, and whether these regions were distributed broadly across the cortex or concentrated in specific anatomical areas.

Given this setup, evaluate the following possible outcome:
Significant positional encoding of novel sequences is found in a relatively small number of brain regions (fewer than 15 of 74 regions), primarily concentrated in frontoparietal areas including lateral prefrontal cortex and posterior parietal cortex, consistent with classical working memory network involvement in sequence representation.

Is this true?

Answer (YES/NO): NO